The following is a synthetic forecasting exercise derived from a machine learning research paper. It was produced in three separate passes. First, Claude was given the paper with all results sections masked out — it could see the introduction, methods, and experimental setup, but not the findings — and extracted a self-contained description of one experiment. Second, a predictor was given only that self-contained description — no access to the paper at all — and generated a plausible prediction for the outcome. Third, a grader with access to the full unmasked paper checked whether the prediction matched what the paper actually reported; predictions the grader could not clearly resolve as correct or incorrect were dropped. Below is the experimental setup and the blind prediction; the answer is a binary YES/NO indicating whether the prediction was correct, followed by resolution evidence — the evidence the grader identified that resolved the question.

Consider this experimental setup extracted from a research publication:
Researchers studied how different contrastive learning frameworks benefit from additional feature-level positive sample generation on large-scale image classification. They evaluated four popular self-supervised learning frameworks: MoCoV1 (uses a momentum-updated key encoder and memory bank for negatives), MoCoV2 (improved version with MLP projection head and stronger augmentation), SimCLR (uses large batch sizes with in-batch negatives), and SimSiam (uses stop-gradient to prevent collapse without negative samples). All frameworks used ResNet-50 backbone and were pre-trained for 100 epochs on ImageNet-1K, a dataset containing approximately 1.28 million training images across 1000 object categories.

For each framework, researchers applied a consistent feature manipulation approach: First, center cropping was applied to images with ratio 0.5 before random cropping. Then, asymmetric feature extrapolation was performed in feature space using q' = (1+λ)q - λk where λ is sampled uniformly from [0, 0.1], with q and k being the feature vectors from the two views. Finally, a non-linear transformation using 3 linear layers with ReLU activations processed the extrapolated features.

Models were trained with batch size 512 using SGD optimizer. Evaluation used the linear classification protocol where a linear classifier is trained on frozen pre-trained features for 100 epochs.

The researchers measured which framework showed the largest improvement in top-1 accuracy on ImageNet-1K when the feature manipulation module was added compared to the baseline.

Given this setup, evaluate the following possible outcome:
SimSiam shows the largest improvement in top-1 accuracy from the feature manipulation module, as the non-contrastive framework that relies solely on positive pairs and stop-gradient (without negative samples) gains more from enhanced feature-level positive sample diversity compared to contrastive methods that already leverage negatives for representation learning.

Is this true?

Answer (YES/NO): NO